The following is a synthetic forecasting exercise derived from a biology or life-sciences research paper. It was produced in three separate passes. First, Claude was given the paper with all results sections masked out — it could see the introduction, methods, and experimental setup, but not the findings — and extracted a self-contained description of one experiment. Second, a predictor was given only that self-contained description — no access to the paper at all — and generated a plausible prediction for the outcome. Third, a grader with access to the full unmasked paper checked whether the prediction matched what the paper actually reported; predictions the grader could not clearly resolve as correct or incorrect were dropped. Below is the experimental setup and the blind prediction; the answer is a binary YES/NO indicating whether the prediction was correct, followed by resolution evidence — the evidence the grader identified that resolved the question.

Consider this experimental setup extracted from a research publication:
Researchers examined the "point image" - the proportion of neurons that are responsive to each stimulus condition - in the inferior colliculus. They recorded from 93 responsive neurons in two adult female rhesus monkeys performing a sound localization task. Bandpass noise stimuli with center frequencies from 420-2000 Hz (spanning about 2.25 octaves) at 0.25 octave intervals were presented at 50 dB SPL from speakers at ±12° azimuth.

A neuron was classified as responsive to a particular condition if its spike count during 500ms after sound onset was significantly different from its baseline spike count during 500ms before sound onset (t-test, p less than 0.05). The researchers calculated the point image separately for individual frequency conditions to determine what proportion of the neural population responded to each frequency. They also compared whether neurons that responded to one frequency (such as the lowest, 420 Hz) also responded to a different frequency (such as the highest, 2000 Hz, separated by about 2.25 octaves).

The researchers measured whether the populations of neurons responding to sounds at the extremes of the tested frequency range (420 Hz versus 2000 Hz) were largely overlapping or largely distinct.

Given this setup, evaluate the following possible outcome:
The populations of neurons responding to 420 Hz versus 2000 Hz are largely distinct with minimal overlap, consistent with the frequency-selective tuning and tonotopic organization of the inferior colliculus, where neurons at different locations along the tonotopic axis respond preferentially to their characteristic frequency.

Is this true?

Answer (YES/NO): NO